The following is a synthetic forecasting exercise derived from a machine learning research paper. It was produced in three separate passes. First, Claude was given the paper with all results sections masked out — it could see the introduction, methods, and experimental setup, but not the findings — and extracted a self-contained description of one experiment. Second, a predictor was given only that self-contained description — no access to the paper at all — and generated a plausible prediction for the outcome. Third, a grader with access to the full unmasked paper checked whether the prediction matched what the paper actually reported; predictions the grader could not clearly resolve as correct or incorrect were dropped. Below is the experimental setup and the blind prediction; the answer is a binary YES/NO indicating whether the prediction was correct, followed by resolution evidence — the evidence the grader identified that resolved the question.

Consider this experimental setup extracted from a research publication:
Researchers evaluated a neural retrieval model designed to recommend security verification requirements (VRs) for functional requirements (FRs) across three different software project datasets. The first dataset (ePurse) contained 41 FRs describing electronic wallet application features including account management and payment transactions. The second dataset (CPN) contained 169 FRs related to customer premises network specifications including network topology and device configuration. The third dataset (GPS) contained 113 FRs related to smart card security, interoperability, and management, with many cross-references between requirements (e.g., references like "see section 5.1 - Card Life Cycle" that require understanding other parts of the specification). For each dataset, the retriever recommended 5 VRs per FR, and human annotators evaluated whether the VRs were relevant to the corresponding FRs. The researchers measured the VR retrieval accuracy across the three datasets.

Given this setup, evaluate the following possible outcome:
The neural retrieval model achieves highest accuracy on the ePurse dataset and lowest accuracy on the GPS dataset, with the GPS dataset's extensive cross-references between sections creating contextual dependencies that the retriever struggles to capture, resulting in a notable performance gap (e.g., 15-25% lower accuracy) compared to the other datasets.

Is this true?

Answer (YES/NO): NO